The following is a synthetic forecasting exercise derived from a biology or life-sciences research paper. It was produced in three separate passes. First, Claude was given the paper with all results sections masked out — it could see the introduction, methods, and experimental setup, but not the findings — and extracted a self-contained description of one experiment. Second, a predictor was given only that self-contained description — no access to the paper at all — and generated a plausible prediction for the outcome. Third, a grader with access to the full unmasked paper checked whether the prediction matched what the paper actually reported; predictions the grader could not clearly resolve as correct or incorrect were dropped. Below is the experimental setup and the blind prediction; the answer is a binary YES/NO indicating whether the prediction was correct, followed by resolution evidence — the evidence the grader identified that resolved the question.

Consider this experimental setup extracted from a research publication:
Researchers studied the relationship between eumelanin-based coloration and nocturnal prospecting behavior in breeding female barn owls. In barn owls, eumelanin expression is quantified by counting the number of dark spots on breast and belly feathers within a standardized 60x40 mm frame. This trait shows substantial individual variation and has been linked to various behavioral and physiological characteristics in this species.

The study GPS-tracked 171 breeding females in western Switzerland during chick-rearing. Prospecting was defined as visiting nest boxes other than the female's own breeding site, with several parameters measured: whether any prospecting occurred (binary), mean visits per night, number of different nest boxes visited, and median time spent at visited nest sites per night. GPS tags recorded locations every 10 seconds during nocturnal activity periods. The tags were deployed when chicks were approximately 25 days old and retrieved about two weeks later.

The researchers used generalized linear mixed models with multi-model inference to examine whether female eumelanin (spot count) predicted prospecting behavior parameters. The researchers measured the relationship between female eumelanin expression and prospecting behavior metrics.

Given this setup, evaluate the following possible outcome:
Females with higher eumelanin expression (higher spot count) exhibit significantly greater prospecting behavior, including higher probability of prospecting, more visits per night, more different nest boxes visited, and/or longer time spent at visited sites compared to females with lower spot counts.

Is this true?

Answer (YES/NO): NO